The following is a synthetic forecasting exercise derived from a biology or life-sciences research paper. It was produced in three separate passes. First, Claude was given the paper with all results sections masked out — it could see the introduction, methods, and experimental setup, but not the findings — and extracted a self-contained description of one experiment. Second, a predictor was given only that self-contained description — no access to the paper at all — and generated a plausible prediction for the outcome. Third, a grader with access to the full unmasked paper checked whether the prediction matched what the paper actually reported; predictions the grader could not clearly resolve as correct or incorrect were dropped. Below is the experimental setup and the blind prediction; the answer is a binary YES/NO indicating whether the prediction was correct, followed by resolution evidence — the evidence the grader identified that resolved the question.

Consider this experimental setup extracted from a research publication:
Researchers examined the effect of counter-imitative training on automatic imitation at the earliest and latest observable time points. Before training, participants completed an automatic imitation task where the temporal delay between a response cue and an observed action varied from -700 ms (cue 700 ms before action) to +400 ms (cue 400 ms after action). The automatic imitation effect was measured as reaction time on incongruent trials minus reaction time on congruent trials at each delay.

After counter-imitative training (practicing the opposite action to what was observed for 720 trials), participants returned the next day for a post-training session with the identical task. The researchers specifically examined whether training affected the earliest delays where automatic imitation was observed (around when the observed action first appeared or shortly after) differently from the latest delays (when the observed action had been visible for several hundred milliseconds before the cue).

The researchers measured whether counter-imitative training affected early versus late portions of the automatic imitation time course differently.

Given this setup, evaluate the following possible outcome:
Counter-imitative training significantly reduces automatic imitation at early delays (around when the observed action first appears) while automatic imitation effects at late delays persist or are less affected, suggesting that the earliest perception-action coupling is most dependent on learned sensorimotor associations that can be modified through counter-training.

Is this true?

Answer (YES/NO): NO